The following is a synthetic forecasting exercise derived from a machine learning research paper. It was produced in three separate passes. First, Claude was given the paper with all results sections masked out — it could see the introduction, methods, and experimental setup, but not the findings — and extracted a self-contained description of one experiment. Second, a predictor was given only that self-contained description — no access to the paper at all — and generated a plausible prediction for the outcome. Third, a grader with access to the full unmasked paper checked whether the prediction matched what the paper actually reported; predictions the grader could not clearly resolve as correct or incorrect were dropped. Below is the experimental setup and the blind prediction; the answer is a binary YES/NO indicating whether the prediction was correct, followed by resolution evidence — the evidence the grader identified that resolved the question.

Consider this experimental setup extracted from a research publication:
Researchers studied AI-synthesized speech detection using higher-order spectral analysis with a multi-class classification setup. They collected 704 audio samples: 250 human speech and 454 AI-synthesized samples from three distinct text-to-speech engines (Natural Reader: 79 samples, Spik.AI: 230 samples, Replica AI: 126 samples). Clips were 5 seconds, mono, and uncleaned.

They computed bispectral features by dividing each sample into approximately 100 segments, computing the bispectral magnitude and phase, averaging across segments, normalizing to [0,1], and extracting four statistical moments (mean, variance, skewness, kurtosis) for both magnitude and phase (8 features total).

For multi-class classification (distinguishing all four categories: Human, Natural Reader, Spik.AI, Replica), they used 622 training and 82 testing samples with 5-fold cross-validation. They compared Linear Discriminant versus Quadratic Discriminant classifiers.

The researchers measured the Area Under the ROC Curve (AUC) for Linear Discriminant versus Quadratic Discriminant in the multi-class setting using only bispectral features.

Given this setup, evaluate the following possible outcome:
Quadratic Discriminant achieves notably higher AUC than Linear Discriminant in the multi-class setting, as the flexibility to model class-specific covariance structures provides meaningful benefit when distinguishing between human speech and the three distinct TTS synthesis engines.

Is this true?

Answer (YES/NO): NO